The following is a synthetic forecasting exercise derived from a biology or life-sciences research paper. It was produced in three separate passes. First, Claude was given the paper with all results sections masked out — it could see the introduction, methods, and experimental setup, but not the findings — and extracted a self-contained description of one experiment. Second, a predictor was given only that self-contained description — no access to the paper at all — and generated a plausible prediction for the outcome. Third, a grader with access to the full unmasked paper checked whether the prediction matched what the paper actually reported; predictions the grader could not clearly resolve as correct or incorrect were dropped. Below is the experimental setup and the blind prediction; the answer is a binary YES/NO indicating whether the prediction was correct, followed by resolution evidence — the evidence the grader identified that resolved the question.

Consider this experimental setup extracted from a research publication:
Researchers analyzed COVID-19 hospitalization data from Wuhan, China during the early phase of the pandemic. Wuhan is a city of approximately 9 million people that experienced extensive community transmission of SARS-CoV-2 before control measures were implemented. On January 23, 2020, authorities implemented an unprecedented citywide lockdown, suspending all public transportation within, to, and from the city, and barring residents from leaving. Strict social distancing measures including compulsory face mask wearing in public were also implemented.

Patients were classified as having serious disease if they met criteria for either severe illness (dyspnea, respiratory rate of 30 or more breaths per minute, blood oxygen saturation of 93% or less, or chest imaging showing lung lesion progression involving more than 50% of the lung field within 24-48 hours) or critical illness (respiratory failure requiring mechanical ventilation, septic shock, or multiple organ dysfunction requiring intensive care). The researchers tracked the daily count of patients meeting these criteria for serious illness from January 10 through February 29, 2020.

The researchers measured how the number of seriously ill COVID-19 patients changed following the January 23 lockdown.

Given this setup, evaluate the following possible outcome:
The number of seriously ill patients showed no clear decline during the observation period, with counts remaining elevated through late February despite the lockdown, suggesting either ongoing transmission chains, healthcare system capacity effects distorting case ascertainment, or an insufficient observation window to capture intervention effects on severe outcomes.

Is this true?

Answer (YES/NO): YES